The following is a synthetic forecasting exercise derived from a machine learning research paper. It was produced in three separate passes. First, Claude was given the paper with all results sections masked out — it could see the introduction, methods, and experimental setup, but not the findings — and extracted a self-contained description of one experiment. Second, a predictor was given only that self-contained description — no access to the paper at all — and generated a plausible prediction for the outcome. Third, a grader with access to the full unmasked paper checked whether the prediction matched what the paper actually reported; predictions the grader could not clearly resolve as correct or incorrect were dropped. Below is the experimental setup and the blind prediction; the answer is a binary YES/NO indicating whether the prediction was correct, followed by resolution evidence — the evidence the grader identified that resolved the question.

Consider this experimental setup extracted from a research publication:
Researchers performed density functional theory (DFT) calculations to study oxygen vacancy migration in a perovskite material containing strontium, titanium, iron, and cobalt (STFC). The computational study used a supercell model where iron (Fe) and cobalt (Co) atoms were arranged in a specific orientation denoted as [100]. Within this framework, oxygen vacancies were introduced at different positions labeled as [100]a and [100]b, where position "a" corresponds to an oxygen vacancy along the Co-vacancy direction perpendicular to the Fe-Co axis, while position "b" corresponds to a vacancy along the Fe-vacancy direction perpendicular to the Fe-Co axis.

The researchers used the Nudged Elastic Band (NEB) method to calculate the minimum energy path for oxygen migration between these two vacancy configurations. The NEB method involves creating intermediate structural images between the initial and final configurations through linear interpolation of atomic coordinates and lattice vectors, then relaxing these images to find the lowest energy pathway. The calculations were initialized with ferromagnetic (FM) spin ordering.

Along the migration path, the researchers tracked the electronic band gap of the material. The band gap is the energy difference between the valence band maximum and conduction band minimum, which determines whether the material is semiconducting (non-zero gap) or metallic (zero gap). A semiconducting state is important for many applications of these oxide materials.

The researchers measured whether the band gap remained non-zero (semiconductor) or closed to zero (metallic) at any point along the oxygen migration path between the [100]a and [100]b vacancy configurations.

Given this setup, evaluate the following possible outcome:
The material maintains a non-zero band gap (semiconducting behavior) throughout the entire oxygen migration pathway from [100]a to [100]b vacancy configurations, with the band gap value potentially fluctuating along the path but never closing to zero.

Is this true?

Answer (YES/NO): NO